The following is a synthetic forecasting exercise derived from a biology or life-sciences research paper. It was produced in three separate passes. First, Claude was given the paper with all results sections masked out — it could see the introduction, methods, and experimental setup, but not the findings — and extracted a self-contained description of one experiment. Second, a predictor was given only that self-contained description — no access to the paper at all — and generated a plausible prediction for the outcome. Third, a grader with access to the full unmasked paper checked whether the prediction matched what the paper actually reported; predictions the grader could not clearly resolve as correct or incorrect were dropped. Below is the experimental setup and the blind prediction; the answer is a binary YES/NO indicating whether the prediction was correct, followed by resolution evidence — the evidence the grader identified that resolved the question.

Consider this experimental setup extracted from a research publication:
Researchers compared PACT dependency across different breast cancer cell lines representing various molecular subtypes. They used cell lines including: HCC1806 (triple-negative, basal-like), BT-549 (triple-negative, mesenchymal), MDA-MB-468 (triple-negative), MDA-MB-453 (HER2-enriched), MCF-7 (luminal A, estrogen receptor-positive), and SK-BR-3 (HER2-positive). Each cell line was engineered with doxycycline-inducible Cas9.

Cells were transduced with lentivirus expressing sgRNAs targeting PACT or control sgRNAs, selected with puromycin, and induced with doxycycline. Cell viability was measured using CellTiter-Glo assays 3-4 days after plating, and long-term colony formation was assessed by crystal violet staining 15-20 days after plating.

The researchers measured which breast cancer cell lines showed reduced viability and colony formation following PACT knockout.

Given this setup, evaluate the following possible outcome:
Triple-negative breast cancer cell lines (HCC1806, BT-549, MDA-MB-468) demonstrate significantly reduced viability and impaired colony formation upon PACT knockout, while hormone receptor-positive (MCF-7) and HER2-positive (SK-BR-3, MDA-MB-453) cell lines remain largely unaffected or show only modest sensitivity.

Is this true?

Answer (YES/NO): NO